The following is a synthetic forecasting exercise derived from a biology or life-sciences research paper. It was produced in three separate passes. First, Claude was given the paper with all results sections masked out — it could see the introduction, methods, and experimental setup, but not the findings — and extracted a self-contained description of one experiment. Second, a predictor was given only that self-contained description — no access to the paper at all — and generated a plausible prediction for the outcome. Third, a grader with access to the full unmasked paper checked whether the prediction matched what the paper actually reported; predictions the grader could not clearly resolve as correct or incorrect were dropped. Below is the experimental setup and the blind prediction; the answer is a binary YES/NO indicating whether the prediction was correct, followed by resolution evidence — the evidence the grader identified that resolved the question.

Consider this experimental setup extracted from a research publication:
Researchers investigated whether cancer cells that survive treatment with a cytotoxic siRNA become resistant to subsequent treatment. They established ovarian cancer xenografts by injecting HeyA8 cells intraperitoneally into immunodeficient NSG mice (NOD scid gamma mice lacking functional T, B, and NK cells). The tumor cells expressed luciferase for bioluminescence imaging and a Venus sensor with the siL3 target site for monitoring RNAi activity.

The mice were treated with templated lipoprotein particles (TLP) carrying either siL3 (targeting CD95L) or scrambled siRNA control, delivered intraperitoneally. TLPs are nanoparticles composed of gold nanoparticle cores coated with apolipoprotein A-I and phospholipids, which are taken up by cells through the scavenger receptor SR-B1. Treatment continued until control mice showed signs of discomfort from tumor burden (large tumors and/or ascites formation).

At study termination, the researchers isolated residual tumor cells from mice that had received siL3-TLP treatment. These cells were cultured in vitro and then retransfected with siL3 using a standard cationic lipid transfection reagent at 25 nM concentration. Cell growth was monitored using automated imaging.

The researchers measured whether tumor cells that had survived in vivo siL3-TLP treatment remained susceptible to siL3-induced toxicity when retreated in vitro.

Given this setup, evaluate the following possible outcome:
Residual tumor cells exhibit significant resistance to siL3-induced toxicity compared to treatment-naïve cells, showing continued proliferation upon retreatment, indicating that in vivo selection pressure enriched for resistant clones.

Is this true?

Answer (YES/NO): NO